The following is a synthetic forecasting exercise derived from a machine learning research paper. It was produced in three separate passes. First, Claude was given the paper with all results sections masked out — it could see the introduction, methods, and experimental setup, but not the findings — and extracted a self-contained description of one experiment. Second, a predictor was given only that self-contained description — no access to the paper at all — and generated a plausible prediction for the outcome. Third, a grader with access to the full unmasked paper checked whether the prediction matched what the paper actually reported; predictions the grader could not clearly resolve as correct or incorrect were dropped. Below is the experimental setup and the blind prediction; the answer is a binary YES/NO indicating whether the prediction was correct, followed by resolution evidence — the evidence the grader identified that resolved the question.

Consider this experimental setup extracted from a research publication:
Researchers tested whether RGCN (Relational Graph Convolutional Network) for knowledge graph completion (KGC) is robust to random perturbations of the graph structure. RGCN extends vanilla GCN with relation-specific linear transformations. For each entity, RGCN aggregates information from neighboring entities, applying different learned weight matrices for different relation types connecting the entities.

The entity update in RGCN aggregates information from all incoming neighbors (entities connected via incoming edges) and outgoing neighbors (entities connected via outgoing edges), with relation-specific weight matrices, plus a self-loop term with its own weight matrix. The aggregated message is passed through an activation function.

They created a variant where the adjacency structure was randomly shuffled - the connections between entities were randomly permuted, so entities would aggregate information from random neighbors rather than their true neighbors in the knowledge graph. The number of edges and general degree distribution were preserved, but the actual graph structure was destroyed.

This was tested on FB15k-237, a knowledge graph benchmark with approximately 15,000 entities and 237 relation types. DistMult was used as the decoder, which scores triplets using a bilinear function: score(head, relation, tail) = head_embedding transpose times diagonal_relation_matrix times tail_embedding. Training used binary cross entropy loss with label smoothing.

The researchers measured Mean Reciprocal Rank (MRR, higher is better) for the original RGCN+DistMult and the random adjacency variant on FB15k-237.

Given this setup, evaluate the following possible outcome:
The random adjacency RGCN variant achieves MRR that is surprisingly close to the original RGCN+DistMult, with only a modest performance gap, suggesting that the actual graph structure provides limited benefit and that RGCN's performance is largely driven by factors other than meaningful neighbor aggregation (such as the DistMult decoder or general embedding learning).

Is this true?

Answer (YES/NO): YES